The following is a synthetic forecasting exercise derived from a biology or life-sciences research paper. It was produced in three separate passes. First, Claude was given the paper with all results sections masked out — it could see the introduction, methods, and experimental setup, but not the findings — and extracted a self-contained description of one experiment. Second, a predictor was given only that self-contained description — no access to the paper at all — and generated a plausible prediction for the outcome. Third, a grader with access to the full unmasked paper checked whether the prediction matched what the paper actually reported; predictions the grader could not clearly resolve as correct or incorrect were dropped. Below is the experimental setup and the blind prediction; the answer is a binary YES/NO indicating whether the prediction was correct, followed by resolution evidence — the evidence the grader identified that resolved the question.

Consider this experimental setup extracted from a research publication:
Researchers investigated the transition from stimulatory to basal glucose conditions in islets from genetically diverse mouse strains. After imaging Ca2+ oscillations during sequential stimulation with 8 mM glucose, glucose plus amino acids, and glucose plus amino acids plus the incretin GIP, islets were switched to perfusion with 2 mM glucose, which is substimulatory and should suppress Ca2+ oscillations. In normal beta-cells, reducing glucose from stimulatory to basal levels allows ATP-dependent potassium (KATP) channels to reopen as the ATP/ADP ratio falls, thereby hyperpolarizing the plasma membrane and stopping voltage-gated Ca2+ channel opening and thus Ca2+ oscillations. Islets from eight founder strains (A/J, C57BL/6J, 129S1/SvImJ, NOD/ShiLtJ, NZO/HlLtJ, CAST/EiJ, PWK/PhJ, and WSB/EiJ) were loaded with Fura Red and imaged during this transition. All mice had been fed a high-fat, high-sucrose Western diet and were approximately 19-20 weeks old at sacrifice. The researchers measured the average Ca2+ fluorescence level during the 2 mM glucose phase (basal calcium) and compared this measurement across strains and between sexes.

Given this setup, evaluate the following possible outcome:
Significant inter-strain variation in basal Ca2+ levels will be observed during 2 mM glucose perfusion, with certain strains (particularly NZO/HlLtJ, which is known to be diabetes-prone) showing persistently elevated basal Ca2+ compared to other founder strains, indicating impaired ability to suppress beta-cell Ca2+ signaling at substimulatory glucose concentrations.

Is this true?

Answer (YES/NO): NO